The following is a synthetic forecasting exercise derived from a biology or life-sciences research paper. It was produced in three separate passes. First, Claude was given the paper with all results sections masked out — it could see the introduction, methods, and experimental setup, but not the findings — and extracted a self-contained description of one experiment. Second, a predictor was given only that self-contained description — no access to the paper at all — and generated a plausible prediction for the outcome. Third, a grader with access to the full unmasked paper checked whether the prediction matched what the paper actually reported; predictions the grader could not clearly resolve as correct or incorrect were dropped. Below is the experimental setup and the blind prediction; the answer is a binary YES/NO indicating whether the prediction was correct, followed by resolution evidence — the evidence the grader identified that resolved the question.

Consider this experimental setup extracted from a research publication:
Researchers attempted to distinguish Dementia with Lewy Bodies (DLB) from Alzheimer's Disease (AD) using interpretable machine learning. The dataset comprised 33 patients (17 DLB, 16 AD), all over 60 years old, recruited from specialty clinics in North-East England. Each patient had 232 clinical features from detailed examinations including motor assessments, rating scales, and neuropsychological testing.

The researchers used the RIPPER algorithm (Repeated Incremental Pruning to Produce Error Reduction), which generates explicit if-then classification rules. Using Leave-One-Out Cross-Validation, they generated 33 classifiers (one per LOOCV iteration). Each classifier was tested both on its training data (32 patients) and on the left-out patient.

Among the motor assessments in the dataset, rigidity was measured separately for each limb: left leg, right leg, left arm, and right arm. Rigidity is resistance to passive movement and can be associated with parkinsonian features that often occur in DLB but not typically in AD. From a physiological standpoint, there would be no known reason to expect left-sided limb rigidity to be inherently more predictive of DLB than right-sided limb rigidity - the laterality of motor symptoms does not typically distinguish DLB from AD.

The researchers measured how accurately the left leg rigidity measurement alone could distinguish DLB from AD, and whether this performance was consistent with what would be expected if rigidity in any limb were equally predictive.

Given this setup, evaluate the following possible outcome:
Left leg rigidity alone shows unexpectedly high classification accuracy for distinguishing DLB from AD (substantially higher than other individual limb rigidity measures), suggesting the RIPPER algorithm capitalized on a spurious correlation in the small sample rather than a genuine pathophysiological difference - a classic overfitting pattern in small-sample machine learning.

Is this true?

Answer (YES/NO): YES